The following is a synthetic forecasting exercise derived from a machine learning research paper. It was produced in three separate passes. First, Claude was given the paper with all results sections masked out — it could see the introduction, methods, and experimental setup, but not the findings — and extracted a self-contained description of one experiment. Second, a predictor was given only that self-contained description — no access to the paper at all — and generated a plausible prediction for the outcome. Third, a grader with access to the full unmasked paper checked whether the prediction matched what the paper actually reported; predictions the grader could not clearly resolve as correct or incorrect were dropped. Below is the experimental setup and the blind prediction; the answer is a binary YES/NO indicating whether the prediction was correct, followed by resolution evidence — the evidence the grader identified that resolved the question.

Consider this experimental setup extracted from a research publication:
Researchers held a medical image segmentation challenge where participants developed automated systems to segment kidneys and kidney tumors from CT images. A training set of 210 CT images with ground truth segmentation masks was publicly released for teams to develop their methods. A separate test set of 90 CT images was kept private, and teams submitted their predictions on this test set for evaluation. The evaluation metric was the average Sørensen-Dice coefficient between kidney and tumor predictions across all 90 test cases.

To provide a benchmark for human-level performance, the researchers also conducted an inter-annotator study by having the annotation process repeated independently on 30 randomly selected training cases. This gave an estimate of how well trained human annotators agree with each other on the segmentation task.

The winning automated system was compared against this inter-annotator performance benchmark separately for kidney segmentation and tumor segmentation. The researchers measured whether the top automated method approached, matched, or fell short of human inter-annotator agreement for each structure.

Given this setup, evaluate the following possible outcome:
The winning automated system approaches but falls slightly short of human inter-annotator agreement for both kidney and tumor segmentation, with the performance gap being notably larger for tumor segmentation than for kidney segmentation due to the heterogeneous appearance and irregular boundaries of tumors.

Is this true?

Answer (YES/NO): NO